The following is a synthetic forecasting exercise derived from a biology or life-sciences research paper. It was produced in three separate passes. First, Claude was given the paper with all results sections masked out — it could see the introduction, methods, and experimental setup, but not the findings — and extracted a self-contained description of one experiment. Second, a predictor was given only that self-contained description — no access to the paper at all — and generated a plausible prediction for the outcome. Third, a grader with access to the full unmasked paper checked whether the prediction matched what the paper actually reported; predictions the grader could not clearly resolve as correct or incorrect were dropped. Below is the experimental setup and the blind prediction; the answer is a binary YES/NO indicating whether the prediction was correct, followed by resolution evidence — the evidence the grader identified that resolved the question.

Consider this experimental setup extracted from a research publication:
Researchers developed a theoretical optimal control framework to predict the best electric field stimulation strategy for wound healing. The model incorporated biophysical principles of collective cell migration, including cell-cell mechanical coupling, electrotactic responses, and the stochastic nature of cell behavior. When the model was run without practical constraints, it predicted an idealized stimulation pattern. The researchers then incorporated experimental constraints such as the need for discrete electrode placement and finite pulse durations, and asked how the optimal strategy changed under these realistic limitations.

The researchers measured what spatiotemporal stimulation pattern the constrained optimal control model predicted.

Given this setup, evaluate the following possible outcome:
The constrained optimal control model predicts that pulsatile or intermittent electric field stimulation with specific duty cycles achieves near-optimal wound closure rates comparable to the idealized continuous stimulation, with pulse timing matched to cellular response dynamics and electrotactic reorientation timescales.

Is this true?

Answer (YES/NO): NO